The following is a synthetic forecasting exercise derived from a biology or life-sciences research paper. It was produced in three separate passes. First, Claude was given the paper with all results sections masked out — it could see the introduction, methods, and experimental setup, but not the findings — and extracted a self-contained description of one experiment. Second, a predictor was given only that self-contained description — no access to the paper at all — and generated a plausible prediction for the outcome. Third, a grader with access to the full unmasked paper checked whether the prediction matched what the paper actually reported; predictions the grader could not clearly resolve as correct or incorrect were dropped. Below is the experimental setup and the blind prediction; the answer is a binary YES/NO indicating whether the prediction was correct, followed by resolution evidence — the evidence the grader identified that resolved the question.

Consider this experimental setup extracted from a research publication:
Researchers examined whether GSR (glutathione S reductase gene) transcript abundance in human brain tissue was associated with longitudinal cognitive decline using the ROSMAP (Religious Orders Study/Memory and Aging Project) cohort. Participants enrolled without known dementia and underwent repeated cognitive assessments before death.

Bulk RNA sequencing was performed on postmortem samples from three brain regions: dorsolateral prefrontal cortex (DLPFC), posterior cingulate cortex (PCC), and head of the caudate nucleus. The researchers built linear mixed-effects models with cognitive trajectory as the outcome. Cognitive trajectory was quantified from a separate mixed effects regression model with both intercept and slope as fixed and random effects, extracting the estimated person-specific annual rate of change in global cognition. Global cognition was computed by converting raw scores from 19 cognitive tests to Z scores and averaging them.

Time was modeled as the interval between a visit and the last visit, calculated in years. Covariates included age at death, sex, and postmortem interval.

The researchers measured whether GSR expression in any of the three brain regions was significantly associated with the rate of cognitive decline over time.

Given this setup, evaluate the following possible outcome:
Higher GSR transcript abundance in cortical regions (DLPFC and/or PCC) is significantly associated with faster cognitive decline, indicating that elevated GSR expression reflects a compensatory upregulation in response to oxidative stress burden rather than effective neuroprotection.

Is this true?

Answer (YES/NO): NO